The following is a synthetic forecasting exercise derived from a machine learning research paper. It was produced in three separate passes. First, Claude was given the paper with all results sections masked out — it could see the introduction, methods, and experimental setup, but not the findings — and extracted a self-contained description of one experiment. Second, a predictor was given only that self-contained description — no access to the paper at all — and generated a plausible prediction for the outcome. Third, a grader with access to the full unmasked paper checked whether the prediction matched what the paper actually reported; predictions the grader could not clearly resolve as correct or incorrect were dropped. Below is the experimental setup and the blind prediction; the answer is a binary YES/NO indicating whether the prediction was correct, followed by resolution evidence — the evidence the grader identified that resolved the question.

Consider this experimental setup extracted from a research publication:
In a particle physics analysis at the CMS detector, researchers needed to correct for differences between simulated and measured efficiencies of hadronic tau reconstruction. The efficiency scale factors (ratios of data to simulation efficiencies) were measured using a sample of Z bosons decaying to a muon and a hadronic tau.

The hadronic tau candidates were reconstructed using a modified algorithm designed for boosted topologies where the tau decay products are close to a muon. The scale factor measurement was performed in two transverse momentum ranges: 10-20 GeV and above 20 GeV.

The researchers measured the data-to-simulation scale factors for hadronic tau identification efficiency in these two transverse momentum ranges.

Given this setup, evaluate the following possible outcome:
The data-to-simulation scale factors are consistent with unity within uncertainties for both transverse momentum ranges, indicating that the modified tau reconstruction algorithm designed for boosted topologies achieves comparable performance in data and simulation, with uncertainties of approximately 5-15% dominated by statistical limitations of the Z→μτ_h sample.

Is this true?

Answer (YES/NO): NO